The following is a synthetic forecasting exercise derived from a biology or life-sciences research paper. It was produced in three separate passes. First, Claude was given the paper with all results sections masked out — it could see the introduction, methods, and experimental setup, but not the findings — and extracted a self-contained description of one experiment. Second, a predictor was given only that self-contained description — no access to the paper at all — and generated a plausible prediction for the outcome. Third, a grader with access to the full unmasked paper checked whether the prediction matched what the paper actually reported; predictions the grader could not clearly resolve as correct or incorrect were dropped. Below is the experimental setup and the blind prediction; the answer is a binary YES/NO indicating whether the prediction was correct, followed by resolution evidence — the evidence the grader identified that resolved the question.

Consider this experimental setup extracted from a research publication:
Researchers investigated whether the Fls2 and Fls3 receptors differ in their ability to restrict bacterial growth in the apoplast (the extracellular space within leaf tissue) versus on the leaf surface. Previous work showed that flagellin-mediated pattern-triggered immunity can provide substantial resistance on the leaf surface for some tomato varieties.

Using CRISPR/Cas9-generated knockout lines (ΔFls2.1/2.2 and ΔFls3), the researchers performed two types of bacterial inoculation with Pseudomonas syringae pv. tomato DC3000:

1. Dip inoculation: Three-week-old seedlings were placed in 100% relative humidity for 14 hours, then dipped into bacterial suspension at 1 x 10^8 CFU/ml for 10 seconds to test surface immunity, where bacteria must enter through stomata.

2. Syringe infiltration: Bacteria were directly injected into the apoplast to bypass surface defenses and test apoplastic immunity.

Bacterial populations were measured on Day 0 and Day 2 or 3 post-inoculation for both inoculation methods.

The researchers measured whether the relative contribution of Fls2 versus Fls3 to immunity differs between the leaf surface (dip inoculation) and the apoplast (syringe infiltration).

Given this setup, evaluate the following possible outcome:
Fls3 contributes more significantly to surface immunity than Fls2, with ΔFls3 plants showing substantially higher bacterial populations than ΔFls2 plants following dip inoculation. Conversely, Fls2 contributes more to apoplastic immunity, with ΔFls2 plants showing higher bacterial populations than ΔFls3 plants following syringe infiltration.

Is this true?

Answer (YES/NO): NO